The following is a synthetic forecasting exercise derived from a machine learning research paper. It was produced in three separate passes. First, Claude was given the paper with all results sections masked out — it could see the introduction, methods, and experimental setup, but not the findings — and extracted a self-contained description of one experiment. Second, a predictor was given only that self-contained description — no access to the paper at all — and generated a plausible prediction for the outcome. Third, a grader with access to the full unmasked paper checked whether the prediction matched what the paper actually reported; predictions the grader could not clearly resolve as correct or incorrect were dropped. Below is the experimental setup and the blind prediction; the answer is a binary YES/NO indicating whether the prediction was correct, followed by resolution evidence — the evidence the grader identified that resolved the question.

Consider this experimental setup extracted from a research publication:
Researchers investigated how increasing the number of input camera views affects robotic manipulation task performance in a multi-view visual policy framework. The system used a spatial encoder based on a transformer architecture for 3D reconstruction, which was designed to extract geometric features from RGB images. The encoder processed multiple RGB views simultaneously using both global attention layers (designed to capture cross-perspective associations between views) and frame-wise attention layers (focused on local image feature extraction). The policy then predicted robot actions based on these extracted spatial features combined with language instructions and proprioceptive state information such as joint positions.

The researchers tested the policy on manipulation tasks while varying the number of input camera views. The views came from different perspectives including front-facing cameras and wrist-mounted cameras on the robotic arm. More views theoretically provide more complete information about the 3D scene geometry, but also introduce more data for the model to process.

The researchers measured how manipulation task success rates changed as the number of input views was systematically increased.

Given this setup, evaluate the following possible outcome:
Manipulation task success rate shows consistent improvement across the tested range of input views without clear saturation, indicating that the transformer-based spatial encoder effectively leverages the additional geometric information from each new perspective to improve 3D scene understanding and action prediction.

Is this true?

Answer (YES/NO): NO